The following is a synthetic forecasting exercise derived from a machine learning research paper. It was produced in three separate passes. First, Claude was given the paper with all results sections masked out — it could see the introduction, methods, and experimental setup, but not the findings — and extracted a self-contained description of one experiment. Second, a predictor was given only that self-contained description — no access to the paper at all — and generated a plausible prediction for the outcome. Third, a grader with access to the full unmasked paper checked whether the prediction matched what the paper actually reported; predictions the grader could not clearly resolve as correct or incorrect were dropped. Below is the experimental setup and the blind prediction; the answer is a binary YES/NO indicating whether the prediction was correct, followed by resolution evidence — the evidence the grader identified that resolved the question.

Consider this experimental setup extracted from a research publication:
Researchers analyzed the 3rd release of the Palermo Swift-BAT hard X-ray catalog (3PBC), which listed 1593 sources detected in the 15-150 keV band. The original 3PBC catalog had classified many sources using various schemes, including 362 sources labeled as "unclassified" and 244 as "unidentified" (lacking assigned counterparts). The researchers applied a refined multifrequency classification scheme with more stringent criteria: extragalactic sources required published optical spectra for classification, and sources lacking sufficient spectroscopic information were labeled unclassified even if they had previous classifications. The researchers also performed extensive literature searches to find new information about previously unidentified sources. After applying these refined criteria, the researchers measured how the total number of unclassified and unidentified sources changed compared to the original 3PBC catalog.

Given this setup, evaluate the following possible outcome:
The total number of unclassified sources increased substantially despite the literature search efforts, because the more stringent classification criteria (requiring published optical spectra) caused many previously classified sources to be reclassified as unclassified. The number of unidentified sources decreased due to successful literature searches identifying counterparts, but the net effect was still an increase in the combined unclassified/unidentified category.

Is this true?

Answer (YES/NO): NO